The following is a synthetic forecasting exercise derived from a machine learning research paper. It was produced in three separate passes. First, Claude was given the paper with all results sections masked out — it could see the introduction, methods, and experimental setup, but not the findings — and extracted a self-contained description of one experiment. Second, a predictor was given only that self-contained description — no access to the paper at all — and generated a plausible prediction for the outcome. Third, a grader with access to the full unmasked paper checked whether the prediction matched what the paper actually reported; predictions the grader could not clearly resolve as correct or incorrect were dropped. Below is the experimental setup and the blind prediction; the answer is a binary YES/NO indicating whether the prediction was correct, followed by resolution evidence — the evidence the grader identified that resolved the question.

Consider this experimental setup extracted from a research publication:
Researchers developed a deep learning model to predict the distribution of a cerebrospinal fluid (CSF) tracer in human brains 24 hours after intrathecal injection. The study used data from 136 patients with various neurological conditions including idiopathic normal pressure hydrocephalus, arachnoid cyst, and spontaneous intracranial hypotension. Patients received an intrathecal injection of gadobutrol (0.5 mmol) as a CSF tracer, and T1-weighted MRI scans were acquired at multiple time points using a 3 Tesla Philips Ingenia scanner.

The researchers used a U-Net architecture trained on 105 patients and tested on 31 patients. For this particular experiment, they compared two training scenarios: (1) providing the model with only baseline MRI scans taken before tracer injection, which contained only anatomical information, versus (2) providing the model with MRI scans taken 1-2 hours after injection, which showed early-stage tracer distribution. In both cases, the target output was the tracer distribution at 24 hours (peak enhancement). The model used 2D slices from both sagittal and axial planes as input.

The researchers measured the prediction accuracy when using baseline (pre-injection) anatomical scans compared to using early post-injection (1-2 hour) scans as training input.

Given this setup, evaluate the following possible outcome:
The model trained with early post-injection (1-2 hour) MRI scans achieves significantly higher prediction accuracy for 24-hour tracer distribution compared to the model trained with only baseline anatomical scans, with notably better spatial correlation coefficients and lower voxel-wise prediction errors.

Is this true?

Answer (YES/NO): NO